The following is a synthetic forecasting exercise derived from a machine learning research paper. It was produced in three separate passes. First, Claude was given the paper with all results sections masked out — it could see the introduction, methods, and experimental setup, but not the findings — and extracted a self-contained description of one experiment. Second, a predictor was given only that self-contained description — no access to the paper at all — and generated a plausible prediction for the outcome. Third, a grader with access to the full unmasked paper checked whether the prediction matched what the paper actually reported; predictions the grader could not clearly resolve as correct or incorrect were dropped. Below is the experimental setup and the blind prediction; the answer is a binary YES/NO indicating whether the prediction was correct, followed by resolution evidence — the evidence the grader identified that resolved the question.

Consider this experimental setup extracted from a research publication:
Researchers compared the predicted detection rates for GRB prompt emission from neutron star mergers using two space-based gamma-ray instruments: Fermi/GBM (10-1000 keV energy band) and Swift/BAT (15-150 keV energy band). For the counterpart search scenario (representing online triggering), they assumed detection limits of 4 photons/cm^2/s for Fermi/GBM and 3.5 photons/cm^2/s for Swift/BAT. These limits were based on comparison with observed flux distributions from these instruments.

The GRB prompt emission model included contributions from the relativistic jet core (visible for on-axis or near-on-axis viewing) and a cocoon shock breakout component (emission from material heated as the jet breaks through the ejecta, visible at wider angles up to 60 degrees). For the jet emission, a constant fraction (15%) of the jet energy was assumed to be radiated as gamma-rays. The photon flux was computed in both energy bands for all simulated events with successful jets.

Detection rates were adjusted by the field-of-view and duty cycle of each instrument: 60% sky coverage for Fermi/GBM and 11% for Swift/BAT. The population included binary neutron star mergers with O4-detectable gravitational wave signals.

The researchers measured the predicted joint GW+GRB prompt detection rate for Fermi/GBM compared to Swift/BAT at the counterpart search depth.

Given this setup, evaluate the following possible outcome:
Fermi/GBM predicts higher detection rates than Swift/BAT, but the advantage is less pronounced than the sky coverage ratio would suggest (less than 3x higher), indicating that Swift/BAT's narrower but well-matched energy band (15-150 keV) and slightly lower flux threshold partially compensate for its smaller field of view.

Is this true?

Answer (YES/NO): NO